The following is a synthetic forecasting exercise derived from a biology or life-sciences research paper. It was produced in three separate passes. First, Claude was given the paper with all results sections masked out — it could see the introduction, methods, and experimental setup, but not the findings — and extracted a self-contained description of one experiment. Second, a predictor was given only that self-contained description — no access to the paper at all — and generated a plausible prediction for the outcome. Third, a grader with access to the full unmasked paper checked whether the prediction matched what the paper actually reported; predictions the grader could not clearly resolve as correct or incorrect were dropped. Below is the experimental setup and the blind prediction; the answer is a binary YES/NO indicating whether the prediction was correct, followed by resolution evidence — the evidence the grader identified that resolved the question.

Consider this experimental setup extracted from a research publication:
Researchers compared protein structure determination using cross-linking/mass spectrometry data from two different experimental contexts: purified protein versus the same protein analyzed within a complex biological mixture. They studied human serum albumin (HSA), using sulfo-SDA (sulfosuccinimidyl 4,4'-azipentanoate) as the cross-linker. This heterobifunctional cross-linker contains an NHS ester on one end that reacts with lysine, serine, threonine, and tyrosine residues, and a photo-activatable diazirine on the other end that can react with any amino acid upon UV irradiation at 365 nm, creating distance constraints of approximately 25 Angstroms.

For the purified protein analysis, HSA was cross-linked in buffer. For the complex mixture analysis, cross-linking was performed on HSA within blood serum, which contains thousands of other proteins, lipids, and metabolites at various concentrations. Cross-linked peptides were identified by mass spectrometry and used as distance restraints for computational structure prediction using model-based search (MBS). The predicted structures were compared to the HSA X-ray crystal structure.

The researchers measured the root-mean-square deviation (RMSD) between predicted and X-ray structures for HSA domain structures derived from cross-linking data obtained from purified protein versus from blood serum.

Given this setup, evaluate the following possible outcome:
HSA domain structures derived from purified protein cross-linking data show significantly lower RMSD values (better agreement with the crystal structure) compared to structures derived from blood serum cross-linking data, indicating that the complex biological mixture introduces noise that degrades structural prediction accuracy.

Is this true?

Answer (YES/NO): YES